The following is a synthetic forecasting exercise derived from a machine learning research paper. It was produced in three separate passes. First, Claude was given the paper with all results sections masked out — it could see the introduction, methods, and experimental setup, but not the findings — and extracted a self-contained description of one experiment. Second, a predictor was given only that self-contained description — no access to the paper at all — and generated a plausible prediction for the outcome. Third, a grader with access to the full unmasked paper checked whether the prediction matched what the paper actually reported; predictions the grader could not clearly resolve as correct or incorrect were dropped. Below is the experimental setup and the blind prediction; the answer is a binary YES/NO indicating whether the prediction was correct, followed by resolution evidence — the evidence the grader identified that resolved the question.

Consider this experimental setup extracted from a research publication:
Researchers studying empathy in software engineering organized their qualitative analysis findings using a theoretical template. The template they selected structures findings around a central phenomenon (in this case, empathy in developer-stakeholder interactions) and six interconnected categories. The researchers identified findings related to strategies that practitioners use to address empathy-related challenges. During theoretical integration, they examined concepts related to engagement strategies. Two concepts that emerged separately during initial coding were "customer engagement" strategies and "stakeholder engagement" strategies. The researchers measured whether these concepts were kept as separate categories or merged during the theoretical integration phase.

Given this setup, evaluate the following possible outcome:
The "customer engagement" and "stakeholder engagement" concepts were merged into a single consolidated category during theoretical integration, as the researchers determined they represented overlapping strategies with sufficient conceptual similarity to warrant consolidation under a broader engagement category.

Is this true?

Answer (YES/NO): YES